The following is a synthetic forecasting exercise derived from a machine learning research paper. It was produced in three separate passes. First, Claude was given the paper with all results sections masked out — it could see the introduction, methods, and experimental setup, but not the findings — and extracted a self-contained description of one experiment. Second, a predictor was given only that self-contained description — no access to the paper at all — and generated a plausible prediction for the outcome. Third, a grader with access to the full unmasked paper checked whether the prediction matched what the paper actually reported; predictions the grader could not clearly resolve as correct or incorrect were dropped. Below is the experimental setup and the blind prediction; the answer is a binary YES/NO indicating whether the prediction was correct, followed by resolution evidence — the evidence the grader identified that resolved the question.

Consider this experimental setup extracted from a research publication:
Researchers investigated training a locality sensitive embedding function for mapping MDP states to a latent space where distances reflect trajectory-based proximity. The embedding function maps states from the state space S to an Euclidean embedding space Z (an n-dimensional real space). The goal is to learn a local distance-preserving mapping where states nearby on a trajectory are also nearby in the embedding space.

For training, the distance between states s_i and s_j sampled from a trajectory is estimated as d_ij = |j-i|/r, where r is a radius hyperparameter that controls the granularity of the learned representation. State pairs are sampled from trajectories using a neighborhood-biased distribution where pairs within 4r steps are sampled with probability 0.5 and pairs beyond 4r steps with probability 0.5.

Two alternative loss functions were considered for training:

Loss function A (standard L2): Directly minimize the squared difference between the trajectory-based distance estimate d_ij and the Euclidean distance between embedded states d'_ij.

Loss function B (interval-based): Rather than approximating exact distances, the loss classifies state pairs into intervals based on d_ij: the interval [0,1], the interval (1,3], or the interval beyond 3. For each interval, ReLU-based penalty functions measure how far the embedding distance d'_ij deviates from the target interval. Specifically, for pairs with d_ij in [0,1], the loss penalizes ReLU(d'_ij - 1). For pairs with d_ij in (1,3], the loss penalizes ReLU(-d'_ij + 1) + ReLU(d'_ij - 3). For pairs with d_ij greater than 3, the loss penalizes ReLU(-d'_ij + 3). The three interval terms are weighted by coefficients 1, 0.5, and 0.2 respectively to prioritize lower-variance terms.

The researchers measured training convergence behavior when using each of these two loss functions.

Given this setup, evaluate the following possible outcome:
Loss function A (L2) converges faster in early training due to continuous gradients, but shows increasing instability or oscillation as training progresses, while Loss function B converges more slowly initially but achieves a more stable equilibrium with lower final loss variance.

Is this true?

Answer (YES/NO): NO